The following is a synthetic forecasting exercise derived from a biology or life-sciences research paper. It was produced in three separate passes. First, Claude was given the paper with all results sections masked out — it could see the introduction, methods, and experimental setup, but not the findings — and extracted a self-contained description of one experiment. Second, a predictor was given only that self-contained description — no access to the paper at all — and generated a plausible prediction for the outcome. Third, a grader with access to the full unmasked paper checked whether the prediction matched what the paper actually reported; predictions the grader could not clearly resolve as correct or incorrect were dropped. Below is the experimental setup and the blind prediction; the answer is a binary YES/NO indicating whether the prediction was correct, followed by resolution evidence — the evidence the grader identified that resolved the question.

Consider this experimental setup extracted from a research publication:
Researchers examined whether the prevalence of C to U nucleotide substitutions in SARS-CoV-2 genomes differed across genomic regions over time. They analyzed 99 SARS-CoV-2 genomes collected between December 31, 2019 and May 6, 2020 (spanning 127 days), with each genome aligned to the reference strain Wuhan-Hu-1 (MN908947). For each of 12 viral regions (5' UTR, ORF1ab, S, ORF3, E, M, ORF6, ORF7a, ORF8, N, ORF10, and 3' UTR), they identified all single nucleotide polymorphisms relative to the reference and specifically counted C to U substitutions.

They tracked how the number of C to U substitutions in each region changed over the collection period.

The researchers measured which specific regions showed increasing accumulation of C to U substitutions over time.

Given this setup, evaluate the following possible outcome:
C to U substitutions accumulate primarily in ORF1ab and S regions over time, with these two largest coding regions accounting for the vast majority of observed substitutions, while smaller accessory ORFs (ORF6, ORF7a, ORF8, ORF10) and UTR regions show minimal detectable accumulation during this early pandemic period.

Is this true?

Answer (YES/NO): NO